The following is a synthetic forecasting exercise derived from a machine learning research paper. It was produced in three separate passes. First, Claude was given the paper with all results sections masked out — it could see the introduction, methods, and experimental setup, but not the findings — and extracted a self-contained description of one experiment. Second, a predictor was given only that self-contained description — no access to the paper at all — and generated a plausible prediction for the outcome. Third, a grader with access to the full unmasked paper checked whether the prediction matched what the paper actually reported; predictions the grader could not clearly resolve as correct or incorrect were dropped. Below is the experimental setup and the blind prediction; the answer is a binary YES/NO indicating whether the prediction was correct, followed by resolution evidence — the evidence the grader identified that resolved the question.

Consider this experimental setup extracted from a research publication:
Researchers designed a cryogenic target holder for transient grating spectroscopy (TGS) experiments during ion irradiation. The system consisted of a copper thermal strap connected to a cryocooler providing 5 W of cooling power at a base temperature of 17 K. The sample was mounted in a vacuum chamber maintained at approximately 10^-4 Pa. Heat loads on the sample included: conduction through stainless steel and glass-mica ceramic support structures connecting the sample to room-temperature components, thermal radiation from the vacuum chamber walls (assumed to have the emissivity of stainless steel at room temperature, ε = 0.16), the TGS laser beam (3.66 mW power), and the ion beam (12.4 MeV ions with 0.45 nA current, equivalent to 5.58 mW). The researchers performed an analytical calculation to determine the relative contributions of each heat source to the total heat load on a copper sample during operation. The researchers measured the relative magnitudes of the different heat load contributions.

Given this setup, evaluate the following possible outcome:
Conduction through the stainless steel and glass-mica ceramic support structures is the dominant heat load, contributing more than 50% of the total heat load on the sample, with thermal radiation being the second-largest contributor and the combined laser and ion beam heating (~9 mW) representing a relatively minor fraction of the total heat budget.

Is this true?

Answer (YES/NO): NO